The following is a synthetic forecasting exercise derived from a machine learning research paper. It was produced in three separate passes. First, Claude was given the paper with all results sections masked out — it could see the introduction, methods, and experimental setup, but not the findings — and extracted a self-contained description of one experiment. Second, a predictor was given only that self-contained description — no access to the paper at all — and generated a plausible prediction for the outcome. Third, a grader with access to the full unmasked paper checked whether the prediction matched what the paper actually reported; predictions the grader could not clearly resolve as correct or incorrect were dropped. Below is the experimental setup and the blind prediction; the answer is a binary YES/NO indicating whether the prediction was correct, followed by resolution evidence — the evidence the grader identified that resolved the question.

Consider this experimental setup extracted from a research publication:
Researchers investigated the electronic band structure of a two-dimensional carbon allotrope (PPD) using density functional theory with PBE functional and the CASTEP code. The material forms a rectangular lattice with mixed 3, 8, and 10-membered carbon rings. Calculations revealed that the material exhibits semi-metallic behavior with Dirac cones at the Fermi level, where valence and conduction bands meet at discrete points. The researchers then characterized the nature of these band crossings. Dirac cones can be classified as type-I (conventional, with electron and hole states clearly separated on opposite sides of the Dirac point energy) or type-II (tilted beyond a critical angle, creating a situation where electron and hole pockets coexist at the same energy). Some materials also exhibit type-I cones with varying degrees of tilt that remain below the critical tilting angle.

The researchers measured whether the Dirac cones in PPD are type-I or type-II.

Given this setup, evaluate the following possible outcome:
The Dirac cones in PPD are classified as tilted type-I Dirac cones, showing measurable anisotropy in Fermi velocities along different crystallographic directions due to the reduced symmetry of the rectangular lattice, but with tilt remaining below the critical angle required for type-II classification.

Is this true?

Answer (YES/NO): YES